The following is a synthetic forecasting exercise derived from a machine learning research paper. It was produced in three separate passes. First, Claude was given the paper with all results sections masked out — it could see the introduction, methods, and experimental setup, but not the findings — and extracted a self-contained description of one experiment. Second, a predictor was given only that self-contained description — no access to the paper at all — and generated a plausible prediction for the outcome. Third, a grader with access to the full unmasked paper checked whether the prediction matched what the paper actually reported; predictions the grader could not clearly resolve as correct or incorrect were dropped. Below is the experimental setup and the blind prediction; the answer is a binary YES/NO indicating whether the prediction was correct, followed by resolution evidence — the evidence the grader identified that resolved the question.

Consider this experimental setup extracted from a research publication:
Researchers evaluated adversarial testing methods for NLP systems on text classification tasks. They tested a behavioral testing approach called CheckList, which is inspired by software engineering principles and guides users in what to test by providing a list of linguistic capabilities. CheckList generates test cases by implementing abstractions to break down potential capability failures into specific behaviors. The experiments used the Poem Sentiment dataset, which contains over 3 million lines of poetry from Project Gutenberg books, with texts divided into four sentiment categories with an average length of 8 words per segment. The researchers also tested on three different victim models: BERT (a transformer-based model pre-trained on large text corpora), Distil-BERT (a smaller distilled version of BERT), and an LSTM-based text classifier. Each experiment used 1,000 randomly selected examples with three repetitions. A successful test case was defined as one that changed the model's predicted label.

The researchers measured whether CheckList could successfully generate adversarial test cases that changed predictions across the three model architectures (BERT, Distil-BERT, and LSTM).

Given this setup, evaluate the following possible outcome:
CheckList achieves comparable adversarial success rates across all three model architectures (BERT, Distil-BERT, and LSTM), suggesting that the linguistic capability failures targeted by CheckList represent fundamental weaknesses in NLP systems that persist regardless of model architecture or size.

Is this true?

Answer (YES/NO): NO